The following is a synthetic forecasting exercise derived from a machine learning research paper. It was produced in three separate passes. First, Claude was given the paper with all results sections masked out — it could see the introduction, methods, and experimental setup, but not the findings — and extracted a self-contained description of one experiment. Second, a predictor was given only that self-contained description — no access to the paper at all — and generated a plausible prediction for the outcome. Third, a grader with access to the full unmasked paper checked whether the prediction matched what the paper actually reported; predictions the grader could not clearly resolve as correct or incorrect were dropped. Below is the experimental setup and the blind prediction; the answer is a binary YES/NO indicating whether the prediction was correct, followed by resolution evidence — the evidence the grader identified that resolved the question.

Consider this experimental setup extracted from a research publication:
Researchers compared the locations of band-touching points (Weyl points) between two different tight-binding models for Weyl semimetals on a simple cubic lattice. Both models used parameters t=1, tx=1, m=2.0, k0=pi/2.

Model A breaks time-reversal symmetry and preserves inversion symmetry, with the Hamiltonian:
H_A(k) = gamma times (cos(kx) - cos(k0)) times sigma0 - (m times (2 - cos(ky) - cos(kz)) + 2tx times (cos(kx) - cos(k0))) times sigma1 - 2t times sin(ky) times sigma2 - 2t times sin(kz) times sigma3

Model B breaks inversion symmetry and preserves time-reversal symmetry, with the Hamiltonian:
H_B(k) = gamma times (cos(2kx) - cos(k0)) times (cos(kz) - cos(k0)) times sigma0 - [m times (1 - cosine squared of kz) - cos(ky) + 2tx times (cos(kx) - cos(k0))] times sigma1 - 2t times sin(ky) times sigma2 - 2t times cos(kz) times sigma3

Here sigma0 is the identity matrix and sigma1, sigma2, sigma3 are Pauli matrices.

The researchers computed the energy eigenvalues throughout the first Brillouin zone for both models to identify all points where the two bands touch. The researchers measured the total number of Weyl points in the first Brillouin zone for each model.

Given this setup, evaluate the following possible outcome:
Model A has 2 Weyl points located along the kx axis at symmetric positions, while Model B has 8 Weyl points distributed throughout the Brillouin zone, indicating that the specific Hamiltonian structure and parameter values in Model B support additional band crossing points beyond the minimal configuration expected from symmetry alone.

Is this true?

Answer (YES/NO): NO